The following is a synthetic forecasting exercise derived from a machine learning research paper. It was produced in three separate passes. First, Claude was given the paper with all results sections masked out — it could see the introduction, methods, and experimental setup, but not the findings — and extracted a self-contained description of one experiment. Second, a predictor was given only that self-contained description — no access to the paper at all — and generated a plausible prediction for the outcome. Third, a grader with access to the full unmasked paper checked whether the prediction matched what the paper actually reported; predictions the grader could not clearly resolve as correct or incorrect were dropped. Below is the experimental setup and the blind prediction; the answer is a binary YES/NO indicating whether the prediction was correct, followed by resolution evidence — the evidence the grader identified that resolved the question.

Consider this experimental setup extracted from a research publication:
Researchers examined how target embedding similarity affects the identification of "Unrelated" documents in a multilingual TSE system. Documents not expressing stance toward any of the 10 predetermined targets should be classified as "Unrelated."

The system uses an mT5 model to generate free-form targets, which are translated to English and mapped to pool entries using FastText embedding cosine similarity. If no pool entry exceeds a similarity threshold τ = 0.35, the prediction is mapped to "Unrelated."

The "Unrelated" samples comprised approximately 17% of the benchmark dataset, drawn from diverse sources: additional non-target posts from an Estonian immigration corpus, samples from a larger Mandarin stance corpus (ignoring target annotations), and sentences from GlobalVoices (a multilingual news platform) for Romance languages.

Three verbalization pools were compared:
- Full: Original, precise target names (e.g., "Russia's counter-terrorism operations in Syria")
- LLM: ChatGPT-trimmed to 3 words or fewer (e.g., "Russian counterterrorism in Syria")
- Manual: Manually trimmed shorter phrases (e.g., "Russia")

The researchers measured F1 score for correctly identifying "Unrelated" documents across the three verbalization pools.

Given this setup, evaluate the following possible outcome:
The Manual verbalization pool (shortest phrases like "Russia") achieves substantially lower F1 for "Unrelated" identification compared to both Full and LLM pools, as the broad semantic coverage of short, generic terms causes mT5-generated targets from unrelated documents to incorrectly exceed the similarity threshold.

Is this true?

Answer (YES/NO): NO